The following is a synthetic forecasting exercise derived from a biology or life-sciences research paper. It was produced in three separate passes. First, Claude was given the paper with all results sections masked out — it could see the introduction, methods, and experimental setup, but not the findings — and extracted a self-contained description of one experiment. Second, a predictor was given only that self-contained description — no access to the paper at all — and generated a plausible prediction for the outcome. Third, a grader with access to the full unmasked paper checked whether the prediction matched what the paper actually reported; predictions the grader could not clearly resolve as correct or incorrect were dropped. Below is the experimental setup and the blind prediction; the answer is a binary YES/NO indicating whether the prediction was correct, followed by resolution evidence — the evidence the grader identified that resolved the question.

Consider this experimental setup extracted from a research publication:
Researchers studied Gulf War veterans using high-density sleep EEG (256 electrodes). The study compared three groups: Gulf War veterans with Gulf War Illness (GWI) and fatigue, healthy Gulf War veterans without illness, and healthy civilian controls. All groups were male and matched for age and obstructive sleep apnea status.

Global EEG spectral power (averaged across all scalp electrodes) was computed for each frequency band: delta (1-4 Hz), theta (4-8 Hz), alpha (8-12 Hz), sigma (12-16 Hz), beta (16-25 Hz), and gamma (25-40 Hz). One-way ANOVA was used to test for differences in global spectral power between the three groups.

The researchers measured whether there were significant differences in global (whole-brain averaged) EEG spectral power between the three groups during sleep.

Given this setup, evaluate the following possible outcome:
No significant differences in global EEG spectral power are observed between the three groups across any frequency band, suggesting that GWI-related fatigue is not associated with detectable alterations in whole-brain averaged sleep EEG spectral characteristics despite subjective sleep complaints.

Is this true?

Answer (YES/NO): NO